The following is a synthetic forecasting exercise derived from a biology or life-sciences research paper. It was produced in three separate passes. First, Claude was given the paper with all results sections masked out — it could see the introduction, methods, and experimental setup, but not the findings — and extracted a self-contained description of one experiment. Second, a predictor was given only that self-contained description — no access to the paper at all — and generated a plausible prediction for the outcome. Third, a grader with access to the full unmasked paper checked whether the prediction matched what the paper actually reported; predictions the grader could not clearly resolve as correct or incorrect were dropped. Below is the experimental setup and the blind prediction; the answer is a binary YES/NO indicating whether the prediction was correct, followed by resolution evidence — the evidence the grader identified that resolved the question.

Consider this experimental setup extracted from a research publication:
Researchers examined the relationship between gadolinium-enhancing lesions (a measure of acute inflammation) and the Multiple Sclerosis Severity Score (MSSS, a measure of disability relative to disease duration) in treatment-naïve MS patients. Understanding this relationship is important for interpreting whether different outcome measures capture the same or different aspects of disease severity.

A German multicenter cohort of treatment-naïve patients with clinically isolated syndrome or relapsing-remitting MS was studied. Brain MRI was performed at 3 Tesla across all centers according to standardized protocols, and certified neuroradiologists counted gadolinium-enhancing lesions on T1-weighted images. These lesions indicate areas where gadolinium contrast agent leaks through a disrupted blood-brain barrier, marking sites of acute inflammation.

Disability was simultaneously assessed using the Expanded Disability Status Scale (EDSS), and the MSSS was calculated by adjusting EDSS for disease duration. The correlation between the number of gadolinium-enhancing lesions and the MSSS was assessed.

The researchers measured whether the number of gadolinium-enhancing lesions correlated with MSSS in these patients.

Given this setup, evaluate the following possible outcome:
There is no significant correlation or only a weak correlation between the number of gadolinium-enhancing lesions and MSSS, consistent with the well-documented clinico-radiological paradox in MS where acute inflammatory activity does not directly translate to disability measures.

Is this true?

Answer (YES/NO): YES